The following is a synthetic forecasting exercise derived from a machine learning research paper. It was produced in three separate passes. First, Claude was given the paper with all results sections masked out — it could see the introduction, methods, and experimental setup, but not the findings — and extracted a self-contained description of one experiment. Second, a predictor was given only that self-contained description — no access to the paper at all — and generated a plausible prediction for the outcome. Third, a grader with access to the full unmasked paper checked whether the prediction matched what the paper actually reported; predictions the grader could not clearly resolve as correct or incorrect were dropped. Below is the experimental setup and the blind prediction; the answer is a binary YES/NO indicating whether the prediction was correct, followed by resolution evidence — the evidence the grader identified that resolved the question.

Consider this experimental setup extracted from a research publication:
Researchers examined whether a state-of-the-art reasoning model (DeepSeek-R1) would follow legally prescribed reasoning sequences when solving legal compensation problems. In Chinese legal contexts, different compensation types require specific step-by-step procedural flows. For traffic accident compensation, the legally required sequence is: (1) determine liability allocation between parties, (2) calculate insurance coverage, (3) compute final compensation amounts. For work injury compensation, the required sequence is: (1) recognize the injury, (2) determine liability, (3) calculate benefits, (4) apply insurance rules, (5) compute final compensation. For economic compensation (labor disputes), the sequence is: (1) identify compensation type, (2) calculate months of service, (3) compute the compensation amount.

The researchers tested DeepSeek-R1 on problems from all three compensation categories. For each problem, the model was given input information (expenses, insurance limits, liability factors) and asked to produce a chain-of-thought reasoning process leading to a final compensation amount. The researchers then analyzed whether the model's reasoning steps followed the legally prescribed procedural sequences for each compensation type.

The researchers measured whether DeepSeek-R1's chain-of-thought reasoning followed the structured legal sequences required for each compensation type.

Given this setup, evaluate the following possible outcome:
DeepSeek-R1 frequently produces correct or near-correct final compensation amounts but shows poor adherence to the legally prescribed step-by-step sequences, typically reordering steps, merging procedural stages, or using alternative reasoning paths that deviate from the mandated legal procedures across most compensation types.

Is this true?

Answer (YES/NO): NO